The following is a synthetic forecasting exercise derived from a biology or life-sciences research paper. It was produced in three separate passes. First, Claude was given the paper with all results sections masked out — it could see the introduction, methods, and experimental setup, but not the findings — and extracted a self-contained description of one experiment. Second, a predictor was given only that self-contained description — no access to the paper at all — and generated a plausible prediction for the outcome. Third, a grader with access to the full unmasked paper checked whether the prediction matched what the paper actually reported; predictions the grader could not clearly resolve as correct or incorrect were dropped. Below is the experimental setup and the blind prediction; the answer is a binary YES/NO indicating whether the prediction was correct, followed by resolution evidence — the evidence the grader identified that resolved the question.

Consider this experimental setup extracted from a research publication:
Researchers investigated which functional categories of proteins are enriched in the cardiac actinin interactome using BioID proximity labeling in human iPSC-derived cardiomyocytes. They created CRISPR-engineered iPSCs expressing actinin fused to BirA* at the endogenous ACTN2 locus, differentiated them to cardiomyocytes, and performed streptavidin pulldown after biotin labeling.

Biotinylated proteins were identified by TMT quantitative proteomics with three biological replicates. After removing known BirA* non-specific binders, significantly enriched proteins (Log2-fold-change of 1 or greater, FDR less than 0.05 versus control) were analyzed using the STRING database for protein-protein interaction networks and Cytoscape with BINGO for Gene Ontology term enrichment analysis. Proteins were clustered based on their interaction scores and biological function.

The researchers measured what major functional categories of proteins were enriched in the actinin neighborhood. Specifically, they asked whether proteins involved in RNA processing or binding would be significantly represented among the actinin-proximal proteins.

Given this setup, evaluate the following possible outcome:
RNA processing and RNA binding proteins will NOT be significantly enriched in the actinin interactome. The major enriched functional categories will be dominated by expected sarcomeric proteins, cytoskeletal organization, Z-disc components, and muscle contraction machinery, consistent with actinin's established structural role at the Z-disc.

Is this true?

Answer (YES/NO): NO